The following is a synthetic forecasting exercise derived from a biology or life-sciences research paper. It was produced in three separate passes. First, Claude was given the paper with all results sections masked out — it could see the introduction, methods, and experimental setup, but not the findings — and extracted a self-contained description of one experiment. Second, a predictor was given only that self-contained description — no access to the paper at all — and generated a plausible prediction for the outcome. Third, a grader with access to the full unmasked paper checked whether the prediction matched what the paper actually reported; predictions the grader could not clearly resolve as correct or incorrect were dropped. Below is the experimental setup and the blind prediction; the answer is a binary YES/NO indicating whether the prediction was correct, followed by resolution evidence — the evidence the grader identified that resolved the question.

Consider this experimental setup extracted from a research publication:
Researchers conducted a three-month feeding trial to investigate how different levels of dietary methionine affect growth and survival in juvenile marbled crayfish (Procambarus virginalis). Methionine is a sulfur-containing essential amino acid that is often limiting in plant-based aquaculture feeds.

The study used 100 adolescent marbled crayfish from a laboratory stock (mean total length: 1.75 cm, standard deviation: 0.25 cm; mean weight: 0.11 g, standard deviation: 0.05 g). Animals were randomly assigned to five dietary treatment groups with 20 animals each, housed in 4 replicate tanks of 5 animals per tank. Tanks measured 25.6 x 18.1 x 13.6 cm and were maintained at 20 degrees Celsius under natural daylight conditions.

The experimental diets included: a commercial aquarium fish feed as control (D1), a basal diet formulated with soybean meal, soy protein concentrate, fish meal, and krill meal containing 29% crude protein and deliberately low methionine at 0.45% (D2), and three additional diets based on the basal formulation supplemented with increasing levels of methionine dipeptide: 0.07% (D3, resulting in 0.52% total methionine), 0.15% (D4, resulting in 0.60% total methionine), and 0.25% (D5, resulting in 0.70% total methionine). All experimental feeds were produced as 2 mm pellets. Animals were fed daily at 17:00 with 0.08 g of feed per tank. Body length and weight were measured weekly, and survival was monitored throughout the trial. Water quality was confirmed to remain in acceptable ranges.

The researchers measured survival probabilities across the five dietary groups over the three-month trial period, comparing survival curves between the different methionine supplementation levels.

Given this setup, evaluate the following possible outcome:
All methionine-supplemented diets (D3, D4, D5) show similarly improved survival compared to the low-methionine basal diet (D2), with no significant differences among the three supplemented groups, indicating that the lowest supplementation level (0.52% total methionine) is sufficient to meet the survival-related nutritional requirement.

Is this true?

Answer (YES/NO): NO